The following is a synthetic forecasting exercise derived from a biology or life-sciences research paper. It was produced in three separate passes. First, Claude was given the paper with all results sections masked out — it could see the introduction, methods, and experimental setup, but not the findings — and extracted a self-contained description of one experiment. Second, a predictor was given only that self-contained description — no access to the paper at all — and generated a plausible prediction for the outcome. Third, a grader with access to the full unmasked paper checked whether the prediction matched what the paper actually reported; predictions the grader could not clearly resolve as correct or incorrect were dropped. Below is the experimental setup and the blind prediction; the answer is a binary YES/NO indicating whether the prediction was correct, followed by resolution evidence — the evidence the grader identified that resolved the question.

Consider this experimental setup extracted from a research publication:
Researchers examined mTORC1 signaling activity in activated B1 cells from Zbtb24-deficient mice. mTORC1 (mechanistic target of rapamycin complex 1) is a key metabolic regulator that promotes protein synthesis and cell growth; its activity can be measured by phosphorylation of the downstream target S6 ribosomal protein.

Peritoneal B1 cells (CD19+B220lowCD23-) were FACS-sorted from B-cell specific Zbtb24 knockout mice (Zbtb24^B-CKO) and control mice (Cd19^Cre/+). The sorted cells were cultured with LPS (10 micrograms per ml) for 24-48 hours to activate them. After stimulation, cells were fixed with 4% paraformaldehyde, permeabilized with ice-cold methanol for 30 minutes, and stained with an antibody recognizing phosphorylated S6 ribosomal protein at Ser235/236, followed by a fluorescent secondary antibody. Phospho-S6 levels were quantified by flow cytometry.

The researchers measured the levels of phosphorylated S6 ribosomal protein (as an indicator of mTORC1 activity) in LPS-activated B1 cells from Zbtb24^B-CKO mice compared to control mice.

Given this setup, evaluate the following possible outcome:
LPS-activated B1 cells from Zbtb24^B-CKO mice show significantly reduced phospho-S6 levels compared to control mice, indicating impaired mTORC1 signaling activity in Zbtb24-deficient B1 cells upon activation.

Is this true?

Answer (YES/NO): YES